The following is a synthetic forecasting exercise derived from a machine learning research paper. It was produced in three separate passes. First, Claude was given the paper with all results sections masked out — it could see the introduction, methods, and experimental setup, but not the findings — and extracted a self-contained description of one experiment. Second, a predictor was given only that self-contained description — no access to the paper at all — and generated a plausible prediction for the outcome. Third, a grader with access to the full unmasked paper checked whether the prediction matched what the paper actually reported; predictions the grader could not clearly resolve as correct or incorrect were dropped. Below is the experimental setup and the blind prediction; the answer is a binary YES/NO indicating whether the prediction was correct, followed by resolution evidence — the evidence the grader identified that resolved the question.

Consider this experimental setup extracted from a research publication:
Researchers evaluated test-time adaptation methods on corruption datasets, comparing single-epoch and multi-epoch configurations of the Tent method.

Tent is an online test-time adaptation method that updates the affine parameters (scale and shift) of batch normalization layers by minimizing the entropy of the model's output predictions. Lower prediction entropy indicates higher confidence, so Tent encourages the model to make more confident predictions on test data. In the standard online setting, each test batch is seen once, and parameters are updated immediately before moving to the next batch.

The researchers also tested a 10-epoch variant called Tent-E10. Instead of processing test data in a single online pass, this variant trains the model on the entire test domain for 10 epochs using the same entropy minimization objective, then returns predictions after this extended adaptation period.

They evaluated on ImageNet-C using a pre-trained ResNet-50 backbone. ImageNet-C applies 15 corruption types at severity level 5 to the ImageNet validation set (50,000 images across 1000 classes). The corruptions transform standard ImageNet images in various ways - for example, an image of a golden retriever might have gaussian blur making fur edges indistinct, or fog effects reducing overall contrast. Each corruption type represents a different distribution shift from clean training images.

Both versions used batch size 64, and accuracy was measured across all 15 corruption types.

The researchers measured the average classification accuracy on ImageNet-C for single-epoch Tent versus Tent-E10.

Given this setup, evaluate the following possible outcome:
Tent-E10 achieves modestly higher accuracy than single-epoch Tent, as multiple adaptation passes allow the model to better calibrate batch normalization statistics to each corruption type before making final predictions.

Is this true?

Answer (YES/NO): YES